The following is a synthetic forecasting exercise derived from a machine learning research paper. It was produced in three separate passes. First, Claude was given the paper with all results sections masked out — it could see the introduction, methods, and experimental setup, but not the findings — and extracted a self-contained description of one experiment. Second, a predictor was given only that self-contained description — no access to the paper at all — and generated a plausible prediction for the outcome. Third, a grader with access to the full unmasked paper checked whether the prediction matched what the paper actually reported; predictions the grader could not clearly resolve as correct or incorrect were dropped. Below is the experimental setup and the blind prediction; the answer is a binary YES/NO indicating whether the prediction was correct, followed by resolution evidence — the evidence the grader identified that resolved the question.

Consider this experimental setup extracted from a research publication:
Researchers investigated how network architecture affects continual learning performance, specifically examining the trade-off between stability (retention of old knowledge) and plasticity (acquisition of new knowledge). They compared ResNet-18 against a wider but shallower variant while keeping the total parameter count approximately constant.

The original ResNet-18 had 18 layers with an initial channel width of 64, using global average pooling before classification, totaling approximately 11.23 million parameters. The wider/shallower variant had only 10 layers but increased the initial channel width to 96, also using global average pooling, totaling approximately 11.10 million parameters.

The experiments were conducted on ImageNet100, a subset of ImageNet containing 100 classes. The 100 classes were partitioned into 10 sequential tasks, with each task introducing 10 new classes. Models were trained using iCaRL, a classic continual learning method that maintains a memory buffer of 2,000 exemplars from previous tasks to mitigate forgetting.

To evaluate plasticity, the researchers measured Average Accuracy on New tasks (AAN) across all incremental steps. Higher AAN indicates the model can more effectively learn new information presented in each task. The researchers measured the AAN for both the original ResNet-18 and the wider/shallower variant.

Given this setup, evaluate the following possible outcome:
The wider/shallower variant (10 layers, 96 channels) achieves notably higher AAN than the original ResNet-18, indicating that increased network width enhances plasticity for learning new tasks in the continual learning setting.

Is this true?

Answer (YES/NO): NO